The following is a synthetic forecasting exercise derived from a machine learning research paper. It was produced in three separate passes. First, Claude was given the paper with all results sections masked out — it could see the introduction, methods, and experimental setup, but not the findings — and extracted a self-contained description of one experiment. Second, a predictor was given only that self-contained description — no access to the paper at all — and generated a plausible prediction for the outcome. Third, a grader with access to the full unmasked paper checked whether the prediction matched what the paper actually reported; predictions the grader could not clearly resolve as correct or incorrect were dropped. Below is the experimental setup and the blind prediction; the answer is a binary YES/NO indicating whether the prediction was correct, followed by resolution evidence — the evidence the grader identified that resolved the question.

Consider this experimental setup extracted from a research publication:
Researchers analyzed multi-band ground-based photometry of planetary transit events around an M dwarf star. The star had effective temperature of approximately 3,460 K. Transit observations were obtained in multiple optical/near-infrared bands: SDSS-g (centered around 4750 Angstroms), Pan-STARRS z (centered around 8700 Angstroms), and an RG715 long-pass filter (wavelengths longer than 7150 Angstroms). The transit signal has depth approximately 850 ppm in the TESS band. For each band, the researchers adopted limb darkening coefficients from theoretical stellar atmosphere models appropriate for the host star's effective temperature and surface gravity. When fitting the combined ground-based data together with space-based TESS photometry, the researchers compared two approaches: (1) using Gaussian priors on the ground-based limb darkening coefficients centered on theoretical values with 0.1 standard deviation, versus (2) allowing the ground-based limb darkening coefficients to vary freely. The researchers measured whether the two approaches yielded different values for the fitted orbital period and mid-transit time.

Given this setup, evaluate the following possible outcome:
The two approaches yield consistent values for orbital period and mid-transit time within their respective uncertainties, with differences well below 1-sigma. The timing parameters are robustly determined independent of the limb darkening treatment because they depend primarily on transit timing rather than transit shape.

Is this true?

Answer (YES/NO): YES